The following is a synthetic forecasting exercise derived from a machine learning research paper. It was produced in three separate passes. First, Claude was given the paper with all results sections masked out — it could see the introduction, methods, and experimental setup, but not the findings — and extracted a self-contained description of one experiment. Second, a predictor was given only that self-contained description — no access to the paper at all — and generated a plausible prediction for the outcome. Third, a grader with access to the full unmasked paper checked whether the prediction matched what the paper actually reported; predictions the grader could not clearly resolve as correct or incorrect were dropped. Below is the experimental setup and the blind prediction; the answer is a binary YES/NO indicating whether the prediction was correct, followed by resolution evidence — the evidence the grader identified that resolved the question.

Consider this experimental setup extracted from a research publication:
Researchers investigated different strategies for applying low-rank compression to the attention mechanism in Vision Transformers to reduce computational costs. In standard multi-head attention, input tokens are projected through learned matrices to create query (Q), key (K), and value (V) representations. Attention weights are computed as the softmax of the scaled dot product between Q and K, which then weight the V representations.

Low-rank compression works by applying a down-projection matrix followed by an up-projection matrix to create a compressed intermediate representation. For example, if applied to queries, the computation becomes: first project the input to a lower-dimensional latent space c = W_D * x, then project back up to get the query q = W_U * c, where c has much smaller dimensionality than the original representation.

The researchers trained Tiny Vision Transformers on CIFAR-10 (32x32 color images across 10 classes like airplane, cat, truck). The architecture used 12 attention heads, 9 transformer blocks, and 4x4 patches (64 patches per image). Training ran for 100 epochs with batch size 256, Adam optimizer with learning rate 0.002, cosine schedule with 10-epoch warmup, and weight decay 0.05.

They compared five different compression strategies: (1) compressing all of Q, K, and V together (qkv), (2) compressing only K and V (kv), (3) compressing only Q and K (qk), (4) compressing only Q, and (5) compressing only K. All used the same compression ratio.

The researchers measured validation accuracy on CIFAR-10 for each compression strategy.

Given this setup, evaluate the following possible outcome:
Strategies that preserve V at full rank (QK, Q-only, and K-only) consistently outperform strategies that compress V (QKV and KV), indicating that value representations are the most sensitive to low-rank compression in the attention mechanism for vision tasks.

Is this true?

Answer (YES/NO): NO